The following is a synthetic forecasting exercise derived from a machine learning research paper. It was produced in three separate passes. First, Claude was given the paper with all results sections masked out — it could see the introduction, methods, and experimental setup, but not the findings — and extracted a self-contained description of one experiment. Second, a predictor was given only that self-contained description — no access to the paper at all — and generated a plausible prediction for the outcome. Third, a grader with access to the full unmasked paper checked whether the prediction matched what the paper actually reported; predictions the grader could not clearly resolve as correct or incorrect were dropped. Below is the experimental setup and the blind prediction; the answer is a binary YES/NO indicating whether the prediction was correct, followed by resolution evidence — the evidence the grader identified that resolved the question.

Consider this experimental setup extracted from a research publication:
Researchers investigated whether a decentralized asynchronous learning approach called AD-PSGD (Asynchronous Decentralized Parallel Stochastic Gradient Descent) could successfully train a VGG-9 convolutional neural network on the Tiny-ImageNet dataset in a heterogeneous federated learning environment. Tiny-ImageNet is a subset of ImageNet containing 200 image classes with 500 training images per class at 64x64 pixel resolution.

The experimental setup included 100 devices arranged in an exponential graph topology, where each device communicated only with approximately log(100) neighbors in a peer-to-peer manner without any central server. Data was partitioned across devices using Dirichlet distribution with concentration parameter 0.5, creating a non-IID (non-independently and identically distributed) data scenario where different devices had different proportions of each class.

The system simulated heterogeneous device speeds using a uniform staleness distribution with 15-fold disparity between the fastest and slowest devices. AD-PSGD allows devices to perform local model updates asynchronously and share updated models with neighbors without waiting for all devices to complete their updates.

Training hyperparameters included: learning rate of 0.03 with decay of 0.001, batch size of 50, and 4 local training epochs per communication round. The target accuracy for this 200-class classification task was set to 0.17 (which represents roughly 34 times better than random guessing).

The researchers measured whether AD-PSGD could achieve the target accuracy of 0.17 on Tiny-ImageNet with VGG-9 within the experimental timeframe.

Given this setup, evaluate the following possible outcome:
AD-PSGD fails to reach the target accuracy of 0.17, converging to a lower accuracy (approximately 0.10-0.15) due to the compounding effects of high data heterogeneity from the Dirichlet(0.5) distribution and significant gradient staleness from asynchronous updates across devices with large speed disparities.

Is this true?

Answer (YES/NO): YES